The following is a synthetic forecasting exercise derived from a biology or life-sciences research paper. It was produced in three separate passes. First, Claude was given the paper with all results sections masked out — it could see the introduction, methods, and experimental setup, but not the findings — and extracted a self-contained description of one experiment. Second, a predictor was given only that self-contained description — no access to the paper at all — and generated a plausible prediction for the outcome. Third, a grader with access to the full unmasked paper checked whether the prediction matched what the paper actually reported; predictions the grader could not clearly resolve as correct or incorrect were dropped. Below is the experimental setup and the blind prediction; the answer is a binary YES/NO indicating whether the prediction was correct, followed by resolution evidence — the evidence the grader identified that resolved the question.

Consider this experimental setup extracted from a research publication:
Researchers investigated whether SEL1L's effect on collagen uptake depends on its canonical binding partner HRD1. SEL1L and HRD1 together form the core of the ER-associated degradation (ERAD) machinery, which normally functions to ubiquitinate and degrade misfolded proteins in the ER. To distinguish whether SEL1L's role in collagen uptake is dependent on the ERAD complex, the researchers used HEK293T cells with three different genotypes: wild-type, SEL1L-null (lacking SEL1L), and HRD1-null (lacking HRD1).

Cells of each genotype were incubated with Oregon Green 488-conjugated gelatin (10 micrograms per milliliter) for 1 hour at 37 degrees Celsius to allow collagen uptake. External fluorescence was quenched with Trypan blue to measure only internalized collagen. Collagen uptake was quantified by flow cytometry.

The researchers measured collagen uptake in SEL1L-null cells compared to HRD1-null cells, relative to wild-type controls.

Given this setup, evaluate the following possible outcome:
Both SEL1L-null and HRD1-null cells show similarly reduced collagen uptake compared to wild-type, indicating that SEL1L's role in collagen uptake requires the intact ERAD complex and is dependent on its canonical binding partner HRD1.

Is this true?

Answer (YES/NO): NO